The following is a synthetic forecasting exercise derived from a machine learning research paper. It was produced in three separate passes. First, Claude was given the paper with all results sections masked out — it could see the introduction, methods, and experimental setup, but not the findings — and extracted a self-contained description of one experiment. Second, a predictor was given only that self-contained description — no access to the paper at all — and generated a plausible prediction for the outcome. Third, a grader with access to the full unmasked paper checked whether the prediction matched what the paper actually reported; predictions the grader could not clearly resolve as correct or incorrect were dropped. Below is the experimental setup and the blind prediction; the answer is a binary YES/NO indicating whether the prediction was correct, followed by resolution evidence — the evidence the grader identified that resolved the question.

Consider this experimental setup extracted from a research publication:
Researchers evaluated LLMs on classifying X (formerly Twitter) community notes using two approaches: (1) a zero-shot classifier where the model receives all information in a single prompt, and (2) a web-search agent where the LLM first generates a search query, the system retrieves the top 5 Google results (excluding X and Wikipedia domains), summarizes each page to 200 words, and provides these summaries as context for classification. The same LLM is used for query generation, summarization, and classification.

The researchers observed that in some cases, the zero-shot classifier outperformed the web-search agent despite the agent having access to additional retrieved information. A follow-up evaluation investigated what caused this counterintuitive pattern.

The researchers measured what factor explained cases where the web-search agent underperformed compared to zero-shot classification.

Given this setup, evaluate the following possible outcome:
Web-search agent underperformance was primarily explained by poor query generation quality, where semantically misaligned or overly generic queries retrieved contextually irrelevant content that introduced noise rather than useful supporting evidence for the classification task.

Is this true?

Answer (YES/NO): NO